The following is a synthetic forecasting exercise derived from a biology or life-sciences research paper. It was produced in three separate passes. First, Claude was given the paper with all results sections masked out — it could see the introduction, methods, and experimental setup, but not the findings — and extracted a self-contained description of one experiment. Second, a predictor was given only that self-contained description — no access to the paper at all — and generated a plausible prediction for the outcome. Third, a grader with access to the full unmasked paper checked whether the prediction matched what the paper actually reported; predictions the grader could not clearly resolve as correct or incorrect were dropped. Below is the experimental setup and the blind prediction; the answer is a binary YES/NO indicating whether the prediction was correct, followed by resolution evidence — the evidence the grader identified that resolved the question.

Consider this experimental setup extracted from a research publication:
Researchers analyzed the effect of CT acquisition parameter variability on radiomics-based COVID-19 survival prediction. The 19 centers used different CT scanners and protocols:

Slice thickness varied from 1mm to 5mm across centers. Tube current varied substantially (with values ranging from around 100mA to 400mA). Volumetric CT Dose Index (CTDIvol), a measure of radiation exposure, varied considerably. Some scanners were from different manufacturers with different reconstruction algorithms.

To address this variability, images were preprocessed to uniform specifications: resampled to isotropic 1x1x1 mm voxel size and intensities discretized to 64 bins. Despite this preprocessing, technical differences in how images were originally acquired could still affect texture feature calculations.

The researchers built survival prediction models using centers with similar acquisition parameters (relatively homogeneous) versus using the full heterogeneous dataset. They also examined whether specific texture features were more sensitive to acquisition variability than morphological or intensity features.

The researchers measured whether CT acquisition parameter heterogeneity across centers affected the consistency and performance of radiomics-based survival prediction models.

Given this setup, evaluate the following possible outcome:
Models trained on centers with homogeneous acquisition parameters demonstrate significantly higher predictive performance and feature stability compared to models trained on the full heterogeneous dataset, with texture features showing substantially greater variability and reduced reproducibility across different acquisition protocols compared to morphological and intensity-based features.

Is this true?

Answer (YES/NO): NO